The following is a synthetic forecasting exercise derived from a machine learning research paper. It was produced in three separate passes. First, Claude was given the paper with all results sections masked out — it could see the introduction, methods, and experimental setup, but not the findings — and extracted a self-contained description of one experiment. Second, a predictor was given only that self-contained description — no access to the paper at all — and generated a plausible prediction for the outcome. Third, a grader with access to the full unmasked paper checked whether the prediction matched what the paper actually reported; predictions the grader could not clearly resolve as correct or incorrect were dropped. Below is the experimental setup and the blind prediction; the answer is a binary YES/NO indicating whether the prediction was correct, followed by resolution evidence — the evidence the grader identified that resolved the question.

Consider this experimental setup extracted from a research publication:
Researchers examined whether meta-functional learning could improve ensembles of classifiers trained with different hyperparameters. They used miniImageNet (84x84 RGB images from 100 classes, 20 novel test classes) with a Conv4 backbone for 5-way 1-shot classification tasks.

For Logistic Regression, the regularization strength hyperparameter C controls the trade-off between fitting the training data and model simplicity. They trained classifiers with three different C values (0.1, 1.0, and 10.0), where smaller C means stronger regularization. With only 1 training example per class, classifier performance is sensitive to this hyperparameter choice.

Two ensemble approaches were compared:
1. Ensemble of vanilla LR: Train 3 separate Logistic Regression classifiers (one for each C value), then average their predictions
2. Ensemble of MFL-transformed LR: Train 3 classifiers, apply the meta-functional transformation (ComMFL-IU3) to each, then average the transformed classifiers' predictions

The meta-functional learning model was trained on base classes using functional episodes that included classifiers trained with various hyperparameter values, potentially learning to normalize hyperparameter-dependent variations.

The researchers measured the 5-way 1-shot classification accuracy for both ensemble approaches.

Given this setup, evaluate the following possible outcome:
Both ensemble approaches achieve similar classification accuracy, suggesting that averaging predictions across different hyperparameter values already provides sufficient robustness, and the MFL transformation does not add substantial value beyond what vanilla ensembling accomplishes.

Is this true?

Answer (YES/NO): NO